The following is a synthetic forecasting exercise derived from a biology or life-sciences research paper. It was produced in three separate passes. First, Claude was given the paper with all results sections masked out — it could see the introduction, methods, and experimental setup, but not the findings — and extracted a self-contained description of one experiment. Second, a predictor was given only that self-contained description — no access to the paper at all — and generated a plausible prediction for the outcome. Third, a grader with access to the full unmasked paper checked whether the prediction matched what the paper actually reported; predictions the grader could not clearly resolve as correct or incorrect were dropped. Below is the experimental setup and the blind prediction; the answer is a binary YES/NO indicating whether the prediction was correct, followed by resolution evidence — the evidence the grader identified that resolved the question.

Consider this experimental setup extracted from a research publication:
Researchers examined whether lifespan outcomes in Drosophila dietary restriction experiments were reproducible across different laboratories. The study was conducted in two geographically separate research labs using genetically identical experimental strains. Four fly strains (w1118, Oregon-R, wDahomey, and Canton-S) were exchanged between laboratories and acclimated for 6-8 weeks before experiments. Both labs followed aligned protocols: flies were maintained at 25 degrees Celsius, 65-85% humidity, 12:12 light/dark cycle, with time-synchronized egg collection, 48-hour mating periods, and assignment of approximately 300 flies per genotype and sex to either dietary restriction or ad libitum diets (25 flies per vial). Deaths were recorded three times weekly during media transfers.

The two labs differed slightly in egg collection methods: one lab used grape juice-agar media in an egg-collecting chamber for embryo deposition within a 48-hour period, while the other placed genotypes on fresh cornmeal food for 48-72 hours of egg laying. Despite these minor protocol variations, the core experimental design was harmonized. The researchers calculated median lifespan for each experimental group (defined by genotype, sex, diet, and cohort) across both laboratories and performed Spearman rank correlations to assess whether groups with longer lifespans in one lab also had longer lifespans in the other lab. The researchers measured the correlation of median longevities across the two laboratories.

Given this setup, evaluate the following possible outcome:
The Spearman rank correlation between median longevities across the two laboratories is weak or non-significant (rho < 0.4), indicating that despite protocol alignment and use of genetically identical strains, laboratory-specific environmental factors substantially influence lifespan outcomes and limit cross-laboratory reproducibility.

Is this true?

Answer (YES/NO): NO